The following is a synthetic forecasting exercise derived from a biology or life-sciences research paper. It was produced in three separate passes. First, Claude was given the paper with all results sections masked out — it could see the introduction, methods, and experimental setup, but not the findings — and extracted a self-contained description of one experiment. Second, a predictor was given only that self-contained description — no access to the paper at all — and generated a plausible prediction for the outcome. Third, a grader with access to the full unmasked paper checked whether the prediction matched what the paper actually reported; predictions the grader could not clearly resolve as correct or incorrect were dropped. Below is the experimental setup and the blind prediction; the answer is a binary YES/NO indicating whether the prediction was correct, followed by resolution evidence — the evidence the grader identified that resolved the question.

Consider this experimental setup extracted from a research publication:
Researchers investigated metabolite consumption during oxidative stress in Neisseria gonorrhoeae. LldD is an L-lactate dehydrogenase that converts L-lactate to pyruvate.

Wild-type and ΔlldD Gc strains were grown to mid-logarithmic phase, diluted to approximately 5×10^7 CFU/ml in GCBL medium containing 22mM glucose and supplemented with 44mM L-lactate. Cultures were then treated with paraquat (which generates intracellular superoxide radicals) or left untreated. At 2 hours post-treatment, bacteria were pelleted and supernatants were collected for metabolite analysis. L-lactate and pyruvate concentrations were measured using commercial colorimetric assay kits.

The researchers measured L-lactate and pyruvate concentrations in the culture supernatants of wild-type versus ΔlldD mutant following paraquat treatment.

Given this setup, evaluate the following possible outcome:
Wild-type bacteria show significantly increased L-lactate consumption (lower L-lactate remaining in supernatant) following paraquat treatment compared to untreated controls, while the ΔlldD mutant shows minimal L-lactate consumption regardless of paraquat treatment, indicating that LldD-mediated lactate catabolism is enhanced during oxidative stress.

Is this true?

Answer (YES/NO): NO